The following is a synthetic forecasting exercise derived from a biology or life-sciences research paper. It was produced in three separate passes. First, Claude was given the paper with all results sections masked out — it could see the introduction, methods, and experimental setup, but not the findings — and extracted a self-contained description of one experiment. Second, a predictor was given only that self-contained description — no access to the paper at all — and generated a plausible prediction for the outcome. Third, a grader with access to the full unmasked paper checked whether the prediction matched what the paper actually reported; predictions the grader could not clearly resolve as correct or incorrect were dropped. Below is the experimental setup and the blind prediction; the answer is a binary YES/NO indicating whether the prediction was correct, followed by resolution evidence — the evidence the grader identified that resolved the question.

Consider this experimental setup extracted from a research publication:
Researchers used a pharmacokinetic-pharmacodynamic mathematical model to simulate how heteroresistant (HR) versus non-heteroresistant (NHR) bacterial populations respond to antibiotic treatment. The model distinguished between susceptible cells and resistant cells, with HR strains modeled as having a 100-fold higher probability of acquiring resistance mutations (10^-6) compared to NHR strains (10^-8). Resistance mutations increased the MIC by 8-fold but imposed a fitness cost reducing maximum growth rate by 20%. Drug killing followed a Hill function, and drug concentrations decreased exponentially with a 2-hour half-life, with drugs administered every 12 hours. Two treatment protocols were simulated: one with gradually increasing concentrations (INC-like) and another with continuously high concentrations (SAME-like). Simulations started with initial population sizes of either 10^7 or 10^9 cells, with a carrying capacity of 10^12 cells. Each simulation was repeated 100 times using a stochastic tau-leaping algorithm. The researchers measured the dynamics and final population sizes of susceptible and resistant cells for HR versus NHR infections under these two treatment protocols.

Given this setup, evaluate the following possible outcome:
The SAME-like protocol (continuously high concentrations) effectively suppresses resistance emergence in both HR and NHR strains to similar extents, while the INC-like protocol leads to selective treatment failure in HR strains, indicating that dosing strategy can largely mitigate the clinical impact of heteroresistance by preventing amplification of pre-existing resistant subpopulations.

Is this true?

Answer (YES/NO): NO